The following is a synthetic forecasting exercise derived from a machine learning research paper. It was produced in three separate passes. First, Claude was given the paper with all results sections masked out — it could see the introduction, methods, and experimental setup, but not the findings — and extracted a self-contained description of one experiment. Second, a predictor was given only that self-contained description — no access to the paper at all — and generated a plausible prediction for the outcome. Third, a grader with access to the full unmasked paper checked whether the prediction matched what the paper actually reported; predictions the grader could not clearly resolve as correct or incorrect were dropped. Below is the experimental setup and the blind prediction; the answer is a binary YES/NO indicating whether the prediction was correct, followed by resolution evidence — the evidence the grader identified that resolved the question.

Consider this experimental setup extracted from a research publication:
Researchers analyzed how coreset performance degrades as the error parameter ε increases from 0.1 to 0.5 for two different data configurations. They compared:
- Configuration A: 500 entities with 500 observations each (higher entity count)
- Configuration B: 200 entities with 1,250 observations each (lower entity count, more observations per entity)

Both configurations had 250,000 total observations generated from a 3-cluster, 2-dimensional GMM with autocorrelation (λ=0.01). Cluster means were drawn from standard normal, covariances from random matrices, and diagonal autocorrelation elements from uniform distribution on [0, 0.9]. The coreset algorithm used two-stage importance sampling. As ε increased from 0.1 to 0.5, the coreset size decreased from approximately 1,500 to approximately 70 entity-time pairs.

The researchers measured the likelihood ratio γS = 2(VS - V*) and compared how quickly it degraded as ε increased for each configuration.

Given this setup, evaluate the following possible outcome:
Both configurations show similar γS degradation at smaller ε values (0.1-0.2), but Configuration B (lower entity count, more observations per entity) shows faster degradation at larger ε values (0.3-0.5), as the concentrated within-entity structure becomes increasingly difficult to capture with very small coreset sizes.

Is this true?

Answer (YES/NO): NO